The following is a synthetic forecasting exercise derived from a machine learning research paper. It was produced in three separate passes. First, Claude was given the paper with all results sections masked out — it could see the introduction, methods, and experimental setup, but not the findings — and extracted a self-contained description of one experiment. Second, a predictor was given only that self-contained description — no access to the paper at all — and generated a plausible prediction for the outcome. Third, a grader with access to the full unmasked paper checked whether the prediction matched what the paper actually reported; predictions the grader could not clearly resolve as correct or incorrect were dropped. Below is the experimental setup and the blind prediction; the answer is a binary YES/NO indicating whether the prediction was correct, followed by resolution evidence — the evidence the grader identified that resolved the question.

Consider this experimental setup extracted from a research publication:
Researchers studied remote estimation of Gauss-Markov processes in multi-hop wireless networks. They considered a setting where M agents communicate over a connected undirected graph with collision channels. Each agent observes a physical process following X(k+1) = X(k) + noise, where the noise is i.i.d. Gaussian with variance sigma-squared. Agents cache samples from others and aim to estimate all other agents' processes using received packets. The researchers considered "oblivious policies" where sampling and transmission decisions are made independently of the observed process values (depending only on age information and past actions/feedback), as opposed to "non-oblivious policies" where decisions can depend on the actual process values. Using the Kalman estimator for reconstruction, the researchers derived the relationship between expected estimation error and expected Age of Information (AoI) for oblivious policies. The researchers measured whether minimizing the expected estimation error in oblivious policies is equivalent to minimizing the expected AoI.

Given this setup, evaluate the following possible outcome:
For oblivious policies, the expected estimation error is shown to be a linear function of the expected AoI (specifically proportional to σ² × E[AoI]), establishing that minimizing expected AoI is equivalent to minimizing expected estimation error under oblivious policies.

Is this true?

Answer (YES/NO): YES